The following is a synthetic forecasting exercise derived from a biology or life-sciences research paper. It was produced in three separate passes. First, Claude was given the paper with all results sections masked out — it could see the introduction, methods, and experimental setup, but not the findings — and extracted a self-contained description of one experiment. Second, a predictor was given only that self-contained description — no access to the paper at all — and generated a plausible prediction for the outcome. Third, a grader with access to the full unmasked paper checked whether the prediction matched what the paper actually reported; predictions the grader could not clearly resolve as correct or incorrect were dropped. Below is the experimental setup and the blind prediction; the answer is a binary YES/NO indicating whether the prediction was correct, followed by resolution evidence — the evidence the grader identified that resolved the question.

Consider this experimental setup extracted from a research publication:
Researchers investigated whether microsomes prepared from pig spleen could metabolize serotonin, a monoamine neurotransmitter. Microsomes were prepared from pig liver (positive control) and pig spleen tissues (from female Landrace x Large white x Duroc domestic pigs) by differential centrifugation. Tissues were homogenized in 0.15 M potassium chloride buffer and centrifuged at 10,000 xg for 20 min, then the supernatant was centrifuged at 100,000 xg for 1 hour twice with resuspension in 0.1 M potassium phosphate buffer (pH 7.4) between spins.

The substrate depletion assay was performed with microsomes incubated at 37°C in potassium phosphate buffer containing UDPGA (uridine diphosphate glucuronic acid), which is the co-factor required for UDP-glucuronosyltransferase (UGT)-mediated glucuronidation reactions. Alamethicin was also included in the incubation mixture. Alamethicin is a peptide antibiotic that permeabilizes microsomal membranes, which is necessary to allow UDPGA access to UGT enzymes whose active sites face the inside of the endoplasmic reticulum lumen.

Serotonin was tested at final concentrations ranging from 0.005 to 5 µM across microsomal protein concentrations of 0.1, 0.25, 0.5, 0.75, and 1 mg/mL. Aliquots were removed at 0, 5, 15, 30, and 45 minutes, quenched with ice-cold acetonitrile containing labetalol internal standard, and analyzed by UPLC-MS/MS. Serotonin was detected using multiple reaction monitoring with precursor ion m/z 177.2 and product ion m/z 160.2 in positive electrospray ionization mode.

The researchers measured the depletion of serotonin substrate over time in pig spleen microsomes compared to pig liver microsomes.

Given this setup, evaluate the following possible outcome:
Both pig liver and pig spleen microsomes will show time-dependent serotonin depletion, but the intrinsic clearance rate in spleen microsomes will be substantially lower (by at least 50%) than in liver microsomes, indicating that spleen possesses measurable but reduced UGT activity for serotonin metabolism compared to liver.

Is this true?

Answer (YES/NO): NO